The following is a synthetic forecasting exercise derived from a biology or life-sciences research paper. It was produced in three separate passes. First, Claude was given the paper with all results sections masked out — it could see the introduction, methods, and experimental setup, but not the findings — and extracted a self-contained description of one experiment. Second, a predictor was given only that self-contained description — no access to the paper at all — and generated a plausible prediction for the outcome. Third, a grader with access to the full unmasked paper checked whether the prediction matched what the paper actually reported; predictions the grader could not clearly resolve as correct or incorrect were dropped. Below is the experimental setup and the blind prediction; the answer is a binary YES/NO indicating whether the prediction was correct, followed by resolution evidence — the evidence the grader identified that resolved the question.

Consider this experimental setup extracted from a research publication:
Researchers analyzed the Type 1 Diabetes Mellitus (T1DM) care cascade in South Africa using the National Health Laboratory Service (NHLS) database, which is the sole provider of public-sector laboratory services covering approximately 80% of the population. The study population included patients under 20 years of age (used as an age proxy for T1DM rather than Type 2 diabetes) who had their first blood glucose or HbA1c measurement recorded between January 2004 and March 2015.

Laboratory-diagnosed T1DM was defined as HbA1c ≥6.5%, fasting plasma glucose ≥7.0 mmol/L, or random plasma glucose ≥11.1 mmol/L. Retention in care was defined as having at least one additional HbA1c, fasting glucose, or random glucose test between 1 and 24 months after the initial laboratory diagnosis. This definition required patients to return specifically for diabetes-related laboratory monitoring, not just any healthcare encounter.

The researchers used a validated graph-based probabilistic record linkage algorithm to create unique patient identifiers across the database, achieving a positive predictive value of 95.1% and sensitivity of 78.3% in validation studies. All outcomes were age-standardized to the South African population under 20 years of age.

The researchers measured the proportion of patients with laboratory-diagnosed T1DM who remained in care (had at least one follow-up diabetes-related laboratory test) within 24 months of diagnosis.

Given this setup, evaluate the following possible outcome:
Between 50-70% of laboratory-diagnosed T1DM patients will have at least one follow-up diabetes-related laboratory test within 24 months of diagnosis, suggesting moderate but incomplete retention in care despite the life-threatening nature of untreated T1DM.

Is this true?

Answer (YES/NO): NO